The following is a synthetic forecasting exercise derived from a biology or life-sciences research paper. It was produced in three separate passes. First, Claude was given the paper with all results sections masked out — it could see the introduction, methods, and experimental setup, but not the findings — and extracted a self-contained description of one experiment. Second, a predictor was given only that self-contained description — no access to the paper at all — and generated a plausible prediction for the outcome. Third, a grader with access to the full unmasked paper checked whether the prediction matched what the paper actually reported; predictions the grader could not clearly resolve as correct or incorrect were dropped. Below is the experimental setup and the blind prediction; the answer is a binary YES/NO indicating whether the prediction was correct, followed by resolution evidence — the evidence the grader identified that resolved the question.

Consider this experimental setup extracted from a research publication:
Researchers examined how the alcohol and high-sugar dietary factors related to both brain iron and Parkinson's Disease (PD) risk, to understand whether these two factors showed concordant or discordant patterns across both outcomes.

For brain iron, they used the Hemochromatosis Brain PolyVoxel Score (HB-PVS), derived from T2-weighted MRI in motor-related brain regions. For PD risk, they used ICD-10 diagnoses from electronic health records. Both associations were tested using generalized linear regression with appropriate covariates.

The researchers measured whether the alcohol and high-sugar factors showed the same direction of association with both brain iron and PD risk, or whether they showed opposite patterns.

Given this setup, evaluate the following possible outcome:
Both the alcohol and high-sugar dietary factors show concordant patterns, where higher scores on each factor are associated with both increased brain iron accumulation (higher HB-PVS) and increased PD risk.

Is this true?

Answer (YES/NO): NO